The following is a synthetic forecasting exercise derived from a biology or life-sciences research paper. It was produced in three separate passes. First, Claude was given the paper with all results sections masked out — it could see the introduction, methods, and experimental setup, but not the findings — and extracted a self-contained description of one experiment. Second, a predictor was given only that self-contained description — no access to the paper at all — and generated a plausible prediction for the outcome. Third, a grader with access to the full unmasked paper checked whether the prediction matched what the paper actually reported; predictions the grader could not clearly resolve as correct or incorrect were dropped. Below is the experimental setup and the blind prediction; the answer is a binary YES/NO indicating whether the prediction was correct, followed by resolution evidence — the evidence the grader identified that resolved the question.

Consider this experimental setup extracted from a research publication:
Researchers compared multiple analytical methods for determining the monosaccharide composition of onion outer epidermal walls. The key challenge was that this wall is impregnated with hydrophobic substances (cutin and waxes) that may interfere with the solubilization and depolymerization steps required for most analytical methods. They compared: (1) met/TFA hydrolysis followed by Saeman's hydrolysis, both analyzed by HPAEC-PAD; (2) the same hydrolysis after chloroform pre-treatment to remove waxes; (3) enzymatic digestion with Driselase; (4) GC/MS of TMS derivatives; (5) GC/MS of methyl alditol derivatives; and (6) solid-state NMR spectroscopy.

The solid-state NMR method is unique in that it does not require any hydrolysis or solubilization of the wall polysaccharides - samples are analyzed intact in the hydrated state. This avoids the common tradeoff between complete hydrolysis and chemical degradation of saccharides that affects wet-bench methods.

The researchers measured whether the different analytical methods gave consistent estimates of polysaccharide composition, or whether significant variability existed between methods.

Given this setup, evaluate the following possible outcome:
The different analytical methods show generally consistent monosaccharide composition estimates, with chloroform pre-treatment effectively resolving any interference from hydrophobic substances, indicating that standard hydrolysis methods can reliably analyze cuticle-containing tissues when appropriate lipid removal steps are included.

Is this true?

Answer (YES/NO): NO